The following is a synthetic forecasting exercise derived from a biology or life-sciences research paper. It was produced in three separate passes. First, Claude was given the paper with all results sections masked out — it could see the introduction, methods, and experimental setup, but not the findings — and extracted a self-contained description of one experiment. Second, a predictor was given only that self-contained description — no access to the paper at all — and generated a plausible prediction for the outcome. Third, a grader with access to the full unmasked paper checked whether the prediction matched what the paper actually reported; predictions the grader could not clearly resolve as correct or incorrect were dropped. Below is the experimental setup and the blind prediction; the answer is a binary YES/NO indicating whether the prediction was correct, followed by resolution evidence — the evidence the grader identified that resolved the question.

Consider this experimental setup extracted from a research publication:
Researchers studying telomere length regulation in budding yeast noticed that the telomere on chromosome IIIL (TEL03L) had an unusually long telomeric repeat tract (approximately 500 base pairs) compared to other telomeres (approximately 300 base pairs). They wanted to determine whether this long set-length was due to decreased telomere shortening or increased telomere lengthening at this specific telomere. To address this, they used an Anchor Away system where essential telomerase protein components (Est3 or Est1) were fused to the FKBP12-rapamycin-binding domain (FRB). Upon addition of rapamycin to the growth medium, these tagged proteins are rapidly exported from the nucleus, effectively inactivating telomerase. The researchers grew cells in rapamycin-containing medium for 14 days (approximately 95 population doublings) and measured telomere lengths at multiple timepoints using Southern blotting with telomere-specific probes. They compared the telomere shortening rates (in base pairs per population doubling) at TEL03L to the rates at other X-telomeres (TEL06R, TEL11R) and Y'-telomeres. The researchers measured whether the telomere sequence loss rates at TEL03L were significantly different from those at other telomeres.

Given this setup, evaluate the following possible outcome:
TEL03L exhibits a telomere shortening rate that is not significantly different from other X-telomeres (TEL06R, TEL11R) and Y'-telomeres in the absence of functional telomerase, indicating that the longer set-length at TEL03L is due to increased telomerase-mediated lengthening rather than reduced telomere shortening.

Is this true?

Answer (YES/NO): YES